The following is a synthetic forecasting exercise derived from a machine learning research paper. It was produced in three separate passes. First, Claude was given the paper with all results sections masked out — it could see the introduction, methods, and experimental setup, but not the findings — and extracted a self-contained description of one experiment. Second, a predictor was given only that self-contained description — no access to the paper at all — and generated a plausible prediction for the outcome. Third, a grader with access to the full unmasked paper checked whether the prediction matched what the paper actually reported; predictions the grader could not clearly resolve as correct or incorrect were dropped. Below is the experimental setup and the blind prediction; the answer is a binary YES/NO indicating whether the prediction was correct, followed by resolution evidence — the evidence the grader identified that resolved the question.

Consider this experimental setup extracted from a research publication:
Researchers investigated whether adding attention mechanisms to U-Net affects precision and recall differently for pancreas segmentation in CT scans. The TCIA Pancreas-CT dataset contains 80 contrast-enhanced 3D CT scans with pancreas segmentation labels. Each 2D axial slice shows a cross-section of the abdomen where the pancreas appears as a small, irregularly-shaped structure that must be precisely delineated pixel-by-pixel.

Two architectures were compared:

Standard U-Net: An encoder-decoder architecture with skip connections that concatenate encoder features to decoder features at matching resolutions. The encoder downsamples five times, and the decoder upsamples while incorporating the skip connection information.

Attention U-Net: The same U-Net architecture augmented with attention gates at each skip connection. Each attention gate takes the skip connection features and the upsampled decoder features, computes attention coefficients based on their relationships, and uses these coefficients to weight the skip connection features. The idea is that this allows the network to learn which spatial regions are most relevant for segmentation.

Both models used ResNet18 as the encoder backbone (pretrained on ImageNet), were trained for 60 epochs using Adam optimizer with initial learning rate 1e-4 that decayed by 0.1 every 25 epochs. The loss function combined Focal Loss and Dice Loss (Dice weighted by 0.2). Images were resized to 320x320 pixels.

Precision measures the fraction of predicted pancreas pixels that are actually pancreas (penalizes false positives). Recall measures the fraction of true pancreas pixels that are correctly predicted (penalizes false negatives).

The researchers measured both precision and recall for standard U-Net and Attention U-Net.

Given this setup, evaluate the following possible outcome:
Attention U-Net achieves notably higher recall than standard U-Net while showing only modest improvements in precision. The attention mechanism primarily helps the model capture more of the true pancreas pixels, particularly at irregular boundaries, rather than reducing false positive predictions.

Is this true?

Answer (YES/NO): NO